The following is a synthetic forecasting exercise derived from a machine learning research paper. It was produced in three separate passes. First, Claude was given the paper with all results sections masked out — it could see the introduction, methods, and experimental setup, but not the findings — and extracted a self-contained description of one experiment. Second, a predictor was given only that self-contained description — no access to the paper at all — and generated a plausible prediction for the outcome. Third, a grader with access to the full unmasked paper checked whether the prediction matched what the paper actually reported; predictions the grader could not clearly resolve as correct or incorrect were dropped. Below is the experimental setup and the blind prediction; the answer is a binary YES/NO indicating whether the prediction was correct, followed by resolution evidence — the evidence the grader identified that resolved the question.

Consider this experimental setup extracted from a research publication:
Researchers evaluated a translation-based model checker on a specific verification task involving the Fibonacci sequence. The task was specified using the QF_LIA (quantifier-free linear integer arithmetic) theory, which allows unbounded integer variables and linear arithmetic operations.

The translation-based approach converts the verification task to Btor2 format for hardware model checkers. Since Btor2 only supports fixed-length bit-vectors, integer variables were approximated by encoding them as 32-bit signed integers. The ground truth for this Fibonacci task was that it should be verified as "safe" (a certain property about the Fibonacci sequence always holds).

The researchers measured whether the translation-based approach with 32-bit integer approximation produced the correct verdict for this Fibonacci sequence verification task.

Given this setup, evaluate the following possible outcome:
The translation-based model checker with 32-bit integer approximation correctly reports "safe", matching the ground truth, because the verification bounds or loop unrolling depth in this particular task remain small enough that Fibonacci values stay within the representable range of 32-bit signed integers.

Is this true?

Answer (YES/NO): NO